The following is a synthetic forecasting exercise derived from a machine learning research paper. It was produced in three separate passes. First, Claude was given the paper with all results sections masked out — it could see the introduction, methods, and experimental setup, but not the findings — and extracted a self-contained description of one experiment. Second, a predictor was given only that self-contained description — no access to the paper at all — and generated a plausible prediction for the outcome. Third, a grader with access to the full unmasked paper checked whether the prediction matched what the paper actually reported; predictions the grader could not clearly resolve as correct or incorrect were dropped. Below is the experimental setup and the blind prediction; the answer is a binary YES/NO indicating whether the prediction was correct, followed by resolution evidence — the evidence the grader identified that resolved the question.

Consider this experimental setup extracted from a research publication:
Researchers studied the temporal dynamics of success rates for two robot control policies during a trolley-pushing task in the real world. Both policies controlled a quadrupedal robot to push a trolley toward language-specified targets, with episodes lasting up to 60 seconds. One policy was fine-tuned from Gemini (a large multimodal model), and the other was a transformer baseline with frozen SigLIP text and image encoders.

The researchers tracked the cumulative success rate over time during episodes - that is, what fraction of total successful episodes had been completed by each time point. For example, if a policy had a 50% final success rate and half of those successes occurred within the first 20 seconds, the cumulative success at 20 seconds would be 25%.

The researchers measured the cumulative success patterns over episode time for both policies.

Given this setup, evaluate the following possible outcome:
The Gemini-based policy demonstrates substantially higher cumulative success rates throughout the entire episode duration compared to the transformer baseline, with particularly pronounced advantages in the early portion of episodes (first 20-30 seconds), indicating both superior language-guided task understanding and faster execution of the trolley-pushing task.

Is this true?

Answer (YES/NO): NO